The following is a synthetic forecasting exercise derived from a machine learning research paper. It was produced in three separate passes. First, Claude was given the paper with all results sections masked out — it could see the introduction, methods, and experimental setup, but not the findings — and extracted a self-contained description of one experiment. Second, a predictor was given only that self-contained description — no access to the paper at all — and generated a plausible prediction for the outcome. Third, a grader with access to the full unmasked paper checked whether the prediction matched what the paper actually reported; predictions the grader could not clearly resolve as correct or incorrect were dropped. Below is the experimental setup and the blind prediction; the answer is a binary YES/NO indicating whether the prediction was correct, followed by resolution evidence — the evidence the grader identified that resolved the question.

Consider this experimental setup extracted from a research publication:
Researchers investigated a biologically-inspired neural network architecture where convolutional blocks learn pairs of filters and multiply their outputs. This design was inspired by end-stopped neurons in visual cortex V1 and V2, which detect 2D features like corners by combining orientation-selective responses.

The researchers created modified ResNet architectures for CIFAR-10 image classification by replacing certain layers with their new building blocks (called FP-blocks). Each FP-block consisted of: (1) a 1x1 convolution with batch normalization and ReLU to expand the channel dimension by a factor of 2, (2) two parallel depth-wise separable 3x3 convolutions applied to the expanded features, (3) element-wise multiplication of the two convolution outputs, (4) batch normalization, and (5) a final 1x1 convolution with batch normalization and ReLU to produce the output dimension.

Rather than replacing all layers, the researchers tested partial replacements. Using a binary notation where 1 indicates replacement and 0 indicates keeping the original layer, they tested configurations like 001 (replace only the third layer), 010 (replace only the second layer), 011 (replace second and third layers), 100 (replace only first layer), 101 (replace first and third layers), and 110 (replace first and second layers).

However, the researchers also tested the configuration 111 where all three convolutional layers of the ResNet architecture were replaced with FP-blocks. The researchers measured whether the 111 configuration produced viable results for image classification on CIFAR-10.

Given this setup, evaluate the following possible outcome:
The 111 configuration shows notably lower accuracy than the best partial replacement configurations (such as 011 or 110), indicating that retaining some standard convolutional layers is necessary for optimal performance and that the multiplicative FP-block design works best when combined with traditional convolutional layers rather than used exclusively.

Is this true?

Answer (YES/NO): NO